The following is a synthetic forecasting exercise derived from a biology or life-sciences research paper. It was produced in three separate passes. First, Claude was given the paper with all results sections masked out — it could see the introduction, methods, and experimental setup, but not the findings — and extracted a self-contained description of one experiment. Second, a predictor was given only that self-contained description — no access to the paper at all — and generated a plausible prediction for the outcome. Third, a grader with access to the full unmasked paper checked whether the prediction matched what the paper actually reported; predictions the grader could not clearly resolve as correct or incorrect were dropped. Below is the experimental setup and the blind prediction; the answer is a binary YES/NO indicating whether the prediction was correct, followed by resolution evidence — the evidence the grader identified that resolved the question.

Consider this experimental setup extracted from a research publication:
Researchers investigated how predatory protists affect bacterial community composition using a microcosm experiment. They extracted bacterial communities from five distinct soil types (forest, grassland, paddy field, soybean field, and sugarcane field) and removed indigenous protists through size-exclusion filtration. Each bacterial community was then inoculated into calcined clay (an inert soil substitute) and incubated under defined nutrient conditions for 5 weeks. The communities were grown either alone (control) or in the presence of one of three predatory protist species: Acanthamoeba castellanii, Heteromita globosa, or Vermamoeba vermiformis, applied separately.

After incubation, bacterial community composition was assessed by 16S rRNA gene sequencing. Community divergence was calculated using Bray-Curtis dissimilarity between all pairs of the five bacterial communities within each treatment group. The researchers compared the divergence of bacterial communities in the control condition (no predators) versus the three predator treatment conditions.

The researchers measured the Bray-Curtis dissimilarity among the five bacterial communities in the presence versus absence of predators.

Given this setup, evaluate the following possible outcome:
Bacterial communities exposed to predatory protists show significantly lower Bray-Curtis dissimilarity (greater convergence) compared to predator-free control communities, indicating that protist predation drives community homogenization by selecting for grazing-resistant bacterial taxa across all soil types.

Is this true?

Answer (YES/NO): NO